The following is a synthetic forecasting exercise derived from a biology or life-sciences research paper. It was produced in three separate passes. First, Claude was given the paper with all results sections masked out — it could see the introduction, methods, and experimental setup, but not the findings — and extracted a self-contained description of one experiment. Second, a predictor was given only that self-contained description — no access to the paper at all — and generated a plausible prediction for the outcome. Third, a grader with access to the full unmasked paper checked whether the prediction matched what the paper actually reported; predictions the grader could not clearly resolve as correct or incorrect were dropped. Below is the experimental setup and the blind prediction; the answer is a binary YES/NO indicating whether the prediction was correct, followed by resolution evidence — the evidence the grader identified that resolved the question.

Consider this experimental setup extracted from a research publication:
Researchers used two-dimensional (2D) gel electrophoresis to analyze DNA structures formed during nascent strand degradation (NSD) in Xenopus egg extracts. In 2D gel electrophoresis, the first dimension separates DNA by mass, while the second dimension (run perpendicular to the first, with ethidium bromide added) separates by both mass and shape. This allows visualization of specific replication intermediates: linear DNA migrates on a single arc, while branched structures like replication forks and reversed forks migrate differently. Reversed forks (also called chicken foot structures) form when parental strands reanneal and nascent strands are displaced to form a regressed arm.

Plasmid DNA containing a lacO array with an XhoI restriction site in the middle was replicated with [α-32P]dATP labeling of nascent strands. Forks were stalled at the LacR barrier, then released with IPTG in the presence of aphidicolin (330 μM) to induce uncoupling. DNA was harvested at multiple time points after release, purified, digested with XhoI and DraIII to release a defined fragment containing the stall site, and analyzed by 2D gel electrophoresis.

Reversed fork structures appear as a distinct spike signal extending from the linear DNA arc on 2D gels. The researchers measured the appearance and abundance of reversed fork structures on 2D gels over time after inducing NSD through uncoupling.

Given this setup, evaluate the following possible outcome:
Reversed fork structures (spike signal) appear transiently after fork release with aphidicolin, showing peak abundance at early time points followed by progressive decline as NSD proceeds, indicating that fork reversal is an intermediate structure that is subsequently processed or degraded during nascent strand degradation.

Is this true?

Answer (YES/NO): NO